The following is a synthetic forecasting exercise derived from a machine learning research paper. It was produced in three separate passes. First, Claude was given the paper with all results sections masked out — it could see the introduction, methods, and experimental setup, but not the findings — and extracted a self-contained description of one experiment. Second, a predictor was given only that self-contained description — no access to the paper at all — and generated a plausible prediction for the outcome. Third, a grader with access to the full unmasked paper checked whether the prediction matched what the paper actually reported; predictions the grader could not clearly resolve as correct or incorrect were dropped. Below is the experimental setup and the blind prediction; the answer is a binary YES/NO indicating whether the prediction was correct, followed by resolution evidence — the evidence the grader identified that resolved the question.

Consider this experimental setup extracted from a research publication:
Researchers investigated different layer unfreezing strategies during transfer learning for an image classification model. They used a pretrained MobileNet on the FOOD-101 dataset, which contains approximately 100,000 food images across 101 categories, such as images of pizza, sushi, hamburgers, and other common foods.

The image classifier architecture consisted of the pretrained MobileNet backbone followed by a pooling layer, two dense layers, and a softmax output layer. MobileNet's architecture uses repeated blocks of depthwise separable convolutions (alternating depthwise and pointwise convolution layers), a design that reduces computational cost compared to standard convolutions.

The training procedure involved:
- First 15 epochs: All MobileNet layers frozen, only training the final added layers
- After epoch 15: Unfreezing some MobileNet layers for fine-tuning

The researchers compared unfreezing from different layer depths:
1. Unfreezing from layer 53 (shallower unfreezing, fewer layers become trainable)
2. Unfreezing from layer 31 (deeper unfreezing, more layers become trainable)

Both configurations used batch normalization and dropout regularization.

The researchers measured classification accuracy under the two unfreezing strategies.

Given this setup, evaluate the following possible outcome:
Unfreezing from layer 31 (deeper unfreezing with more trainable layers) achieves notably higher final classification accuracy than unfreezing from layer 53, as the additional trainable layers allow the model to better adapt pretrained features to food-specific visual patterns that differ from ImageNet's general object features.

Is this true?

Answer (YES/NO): NO